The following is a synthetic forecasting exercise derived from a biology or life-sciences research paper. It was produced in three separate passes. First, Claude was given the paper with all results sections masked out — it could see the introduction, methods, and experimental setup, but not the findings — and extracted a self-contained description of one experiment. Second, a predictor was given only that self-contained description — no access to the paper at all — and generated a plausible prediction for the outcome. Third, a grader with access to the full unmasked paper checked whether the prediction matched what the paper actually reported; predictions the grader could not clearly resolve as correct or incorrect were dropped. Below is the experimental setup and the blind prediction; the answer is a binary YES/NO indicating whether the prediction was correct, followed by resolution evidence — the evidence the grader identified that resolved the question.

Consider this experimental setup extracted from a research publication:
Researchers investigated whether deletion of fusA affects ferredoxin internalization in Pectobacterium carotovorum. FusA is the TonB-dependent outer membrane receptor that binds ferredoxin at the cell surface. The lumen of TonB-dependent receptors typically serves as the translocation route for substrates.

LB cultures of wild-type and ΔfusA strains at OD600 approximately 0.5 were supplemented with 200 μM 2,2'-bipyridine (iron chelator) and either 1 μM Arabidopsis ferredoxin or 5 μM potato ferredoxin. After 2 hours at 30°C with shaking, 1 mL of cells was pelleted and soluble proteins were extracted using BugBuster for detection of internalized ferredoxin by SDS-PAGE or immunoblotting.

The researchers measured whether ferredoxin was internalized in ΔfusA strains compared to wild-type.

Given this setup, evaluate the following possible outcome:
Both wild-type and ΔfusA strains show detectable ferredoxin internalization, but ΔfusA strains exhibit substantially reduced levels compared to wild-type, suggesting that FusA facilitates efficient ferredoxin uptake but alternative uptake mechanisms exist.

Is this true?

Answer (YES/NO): NO